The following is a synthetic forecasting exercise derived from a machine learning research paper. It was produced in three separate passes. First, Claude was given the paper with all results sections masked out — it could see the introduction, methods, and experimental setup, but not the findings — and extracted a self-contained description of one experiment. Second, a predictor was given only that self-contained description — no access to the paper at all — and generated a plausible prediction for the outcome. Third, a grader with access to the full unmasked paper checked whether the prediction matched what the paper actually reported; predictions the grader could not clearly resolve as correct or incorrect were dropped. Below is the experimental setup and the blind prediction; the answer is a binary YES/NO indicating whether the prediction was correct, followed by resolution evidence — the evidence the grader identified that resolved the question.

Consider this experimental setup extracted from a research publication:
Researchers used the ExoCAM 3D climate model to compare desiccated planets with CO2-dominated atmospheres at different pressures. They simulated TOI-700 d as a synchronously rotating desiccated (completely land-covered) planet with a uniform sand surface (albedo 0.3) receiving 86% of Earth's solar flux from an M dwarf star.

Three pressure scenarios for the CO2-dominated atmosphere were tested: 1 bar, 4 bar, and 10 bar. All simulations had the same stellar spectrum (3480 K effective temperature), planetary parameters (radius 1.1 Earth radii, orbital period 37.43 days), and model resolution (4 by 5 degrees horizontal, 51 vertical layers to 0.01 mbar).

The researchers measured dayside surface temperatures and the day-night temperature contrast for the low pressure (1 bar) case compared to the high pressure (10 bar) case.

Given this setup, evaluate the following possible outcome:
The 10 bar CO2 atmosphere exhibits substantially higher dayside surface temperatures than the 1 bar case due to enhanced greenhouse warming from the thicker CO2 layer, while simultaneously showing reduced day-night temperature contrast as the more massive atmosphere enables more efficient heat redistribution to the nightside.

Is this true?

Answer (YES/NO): YES